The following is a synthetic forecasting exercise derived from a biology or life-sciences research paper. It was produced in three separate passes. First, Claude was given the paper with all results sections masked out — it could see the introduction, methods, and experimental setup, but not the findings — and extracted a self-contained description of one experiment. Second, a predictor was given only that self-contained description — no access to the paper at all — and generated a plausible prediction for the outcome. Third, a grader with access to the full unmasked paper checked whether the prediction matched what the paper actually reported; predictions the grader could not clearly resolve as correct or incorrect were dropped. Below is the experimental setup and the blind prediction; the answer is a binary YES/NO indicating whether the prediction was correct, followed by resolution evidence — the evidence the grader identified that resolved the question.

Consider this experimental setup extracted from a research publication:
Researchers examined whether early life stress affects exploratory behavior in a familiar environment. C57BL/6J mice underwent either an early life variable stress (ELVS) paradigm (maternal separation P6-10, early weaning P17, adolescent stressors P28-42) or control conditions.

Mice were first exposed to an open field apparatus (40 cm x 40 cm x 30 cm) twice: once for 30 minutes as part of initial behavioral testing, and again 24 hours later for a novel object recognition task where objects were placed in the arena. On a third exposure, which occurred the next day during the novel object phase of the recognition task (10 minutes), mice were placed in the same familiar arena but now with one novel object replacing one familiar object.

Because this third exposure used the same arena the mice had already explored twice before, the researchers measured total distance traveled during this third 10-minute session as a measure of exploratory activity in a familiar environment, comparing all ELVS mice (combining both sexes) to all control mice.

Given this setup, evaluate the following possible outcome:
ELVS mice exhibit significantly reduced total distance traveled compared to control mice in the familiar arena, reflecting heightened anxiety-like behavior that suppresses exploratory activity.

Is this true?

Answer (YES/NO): NO